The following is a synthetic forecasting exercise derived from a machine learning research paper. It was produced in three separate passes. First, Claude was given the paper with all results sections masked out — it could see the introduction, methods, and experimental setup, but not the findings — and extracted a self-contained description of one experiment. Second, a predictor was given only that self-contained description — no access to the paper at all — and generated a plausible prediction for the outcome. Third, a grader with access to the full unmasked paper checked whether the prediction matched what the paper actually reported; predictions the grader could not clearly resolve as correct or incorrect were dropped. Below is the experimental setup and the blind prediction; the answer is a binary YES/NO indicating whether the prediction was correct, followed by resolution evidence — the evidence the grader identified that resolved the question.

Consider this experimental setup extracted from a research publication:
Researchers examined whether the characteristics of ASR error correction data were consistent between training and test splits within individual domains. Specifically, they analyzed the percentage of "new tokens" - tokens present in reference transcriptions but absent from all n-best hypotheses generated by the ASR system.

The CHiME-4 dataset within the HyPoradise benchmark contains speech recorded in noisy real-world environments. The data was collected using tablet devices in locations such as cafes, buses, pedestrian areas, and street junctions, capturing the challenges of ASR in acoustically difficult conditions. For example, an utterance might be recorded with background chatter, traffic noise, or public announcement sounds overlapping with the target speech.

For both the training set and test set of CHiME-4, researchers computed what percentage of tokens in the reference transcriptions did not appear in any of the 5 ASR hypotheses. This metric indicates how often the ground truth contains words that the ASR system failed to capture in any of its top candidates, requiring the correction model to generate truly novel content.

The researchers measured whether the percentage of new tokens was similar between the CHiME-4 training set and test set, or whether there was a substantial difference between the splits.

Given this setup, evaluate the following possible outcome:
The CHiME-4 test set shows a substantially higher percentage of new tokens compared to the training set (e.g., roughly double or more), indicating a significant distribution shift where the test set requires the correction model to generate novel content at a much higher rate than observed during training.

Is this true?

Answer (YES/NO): NO